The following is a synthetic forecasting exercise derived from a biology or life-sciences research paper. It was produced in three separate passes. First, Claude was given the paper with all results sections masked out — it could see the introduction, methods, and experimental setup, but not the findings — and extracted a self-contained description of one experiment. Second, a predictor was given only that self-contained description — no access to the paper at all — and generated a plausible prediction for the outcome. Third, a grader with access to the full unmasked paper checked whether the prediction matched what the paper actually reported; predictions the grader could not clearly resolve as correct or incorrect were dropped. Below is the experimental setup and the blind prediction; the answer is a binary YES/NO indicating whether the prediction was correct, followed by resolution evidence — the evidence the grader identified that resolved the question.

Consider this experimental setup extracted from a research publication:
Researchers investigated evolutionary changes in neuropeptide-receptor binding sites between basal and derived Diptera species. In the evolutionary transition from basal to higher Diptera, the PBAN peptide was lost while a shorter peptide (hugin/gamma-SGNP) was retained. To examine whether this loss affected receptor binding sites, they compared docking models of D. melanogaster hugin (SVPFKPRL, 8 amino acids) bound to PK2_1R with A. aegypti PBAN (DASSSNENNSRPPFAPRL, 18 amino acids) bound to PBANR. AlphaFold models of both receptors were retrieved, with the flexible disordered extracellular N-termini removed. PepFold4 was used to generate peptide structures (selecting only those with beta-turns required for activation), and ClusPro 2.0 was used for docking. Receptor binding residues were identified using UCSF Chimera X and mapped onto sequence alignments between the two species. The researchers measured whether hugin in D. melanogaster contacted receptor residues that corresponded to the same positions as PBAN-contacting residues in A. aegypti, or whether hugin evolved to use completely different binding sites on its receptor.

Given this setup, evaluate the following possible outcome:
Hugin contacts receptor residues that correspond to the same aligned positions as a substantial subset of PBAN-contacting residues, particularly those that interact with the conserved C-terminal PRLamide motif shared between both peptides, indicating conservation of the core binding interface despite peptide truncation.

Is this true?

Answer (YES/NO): YES